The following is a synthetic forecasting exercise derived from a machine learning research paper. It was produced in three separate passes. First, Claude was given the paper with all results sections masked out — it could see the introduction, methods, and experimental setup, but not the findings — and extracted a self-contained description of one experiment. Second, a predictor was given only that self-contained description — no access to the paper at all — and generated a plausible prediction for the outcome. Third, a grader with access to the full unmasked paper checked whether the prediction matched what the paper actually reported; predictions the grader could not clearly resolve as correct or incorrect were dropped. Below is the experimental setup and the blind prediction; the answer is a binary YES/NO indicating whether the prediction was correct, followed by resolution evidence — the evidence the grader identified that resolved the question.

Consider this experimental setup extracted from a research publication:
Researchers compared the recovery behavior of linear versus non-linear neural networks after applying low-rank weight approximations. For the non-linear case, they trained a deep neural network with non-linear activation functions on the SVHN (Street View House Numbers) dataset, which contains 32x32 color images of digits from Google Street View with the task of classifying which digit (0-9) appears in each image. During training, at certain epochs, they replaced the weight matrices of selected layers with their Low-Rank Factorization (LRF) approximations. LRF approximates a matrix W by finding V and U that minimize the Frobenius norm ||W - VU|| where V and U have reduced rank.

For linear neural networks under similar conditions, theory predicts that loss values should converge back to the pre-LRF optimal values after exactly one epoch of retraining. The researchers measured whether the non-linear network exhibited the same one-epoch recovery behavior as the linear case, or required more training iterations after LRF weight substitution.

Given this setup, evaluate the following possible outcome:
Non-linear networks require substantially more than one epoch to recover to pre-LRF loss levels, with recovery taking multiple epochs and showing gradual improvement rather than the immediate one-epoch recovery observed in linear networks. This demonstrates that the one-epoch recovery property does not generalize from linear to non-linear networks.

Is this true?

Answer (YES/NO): YES